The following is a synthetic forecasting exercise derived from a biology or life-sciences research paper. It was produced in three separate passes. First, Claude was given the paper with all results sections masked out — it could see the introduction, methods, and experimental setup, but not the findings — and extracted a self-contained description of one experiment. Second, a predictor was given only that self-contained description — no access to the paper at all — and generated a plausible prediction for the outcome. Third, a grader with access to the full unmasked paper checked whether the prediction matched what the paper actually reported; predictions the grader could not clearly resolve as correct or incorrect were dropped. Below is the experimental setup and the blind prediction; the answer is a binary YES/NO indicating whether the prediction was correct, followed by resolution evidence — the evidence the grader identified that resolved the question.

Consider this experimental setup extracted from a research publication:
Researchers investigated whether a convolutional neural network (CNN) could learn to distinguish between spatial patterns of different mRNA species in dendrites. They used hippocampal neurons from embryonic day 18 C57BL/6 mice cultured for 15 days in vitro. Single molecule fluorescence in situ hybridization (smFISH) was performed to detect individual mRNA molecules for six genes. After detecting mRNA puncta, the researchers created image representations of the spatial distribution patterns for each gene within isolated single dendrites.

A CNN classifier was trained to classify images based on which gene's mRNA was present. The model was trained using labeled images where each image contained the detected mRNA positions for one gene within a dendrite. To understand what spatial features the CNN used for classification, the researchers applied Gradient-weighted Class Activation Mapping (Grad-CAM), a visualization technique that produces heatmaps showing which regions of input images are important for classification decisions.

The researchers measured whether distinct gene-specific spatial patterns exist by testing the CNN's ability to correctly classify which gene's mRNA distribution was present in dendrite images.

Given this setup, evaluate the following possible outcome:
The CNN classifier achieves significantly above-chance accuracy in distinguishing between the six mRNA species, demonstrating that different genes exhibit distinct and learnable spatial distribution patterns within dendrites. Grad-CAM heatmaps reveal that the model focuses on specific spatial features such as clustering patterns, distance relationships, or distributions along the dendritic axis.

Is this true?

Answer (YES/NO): NO